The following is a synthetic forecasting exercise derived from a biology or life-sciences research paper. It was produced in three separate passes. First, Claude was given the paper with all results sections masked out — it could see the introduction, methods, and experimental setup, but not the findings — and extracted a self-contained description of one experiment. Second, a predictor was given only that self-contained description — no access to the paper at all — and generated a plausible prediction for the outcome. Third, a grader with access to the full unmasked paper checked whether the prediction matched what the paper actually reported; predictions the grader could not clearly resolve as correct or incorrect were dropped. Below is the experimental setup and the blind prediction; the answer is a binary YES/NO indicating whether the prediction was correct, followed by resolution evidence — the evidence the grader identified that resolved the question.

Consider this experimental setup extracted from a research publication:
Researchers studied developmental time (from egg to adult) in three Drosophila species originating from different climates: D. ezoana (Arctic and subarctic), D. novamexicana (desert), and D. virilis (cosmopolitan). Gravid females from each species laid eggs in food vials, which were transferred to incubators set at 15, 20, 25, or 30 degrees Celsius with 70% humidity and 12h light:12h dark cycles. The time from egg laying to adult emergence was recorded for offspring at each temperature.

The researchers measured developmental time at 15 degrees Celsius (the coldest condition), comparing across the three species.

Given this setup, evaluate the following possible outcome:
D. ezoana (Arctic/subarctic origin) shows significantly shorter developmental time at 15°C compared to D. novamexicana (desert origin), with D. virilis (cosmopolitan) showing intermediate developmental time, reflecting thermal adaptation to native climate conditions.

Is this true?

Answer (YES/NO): YES